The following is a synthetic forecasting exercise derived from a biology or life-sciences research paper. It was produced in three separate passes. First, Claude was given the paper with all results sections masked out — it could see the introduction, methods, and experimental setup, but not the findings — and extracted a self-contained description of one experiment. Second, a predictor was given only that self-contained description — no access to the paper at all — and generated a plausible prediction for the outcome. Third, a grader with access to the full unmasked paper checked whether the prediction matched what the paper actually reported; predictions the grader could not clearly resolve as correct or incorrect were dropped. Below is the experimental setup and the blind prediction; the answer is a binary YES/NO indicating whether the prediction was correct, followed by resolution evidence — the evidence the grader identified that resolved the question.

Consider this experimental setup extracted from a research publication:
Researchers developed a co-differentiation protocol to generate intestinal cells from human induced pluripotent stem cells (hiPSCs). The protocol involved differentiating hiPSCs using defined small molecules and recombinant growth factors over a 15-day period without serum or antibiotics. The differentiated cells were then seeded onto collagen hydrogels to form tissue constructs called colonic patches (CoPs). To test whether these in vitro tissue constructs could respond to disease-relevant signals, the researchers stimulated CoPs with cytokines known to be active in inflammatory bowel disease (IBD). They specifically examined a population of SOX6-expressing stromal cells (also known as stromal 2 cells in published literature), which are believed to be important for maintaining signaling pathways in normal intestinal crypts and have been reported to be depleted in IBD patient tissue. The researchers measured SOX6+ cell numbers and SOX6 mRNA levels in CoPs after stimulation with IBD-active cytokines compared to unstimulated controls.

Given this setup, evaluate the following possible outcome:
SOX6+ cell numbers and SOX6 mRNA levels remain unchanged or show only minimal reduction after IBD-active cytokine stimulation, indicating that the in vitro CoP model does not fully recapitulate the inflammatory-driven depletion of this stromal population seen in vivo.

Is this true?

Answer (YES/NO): NO